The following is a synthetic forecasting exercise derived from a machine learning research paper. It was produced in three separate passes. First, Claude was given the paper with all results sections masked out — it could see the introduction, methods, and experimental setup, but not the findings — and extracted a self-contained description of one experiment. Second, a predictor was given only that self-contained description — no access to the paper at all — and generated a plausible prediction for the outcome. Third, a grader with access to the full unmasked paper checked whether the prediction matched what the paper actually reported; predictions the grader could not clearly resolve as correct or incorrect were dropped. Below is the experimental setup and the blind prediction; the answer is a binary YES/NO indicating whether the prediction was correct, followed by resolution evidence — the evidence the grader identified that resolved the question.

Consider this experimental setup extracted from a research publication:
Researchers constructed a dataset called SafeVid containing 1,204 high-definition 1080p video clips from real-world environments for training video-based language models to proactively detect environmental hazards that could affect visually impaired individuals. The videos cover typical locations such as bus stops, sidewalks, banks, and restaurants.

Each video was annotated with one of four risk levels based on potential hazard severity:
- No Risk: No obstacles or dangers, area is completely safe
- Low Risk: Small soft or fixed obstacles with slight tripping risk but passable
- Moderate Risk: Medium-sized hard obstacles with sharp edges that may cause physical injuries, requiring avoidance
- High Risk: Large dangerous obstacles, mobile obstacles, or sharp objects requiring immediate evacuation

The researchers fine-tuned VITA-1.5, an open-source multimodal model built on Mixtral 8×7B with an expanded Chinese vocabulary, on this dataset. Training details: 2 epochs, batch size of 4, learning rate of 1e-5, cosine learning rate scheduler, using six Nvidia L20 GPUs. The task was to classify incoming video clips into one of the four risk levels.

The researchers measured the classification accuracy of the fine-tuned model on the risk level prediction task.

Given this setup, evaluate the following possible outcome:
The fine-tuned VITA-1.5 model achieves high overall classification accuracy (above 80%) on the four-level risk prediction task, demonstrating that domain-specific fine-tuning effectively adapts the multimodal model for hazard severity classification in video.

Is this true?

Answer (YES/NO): NO